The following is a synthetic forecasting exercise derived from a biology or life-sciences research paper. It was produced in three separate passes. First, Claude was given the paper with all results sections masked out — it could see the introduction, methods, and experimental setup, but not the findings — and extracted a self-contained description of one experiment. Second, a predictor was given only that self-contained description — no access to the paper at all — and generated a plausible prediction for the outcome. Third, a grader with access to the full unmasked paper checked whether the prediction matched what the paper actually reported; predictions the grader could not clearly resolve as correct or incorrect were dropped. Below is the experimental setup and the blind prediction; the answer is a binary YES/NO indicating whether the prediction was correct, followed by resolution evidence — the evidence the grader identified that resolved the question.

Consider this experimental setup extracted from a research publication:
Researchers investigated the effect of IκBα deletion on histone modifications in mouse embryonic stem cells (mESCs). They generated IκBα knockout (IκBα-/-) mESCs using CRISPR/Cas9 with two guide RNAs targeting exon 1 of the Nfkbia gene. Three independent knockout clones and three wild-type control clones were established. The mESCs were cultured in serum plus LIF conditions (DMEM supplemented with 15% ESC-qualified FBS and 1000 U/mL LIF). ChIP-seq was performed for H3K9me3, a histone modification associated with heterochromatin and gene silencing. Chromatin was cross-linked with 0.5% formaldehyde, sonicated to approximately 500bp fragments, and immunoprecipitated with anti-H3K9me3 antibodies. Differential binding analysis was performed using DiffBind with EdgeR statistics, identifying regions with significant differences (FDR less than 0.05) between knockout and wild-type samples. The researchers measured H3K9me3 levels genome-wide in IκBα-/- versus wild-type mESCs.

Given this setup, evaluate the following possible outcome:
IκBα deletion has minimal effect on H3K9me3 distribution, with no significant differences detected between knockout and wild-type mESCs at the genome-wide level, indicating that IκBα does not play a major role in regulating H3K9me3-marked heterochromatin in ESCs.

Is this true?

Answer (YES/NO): NO